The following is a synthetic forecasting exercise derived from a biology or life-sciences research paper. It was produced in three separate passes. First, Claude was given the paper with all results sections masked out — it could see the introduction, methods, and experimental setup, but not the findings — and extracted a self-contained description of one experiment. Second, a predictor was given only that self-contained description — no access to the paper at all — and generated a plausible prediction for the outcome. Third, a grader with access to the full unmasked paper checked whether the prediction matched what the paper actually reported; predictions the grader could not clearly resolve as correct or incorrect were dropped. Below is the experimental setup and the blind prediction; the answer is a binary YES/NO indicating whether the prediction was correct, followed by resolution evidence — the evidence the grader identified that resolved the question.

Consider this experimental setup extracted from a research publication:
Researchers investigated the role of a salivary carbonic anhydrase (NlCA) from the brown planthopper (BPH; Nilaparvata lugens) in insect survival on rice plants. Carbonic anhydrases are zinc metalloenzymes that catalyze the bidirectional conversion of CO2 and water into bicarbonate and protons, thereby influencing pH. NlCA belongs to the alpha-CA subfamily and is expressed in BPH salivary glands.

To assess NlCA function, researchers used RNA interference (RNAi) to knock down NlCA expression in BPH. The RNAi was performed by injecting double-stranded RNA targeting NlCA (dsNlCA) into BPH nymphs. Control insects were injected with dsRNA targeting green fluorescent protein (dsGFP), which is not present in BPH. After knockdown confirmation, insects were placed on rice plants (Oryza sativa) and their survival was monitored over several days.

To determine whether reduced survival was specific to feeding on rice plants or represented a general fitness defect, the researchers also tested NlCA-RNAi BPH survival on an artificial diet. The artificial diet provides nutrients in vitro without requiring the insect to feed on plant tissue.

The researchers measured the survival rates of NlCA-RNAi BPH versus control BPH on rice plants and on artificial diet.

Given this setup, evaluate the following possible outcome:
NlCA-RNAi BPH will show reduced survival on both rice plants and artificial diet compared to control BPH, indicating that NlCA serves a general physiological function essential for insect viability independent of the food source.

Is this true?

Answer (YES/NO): NO